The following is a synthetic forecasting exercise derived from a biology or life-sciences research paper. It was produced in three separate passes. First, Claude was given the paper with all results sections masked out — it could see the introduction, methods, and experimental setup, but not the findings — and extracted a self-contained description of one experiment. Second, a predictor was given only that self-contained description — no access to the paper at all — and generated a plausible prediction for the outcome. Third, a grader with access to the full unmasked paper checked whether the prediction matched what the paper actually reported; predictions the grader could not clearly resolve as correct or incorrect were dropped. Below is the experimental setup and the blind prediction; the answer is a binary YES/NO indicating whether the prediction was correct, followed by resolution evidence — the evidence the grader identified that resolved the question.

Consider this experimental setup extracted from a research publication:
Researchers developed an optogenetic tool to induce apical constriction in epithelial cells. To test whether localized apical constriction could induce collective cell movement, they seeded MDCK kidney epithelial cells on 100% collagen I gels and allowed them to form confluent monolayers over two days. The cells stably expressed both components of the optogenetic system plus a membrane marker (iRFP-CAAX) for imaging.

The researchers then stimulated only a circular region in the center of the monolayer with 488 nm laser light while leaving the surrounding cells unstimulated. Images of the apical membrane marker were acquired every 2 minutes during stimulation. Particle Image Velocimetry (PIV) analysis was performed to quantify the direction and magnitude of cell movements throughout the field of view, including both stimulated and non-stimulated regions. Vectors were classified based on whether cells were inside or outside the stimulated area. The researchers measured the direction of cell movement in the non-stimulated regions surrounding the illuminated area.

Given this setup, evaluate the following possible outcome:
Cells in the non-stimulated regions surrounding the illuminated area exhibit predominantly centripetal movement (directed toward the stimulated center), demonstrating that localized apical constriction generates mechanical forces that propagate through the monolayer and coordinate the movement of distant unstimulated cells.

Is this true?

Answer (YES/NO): YES